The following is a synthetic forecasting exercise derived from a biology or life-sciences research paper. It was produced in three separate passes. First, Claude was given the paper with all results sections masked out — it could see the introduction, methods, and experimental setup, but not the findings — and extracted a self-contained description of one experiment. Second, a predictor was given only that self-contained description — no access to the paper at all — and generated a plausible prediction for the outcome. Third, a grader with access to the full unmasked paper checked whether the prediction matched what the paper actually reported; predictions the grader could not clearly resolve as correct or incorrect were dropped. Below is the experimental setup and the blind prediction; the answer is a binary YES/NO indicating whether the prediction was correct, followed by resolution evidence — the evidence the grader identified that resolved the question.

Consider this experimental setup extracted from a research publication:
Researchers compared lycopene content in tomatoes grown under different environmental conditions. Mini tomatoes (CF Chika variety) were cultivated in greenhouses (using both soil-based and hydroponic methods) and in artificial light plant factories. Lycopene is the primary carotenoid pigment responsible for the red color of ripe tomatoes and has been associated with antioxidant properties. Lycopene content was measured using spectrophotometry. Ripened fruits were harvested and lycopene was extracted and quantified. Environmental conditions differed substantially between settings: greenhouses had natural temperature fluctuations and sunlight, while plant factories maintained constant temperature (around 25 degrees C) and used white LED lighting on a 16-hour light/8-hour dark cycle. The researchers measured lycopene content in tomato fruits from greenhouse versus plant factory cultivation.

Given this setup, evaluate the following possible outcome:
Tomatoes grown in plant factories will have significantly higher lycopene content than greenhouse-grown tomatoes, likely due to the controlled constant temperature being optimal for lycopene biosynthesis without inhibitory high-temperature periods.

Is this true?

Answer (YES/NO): YES